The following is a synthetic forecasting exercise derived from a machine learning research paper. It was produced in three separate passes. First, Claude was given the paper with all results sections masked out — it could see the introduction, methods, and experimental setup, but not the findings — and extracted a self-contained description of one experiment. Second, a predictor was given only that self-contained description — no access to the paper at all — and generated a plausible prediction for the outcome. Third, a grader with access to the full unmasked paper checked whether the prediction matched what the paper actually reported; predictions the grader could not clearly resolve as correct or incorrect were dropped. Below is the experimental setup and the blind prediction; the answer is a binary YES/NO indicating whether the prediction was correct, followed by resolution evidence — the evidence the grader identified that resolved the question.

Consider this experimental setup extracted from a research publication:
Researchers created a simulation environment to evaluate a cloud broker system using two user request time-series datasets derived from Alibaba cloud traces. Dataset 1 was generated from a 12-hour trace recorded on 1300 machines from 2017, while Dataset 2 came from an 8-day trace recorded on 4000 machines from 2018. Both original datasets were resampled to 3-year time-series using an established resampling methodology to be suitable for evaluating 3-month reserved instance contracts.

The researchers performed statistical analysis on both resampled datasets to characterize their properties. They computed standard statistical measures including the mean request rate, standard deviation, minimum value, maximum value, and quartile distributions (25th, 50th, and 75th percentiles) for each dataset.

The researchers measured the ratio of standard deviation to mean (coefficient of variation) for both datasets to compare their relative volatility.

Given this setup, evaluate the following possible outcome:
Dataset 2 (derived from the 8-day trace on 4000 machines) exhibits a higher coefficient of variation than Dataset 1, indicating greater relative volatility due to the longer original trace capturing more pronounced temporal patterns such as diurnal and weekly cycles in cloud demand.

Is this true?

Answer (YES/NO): YES